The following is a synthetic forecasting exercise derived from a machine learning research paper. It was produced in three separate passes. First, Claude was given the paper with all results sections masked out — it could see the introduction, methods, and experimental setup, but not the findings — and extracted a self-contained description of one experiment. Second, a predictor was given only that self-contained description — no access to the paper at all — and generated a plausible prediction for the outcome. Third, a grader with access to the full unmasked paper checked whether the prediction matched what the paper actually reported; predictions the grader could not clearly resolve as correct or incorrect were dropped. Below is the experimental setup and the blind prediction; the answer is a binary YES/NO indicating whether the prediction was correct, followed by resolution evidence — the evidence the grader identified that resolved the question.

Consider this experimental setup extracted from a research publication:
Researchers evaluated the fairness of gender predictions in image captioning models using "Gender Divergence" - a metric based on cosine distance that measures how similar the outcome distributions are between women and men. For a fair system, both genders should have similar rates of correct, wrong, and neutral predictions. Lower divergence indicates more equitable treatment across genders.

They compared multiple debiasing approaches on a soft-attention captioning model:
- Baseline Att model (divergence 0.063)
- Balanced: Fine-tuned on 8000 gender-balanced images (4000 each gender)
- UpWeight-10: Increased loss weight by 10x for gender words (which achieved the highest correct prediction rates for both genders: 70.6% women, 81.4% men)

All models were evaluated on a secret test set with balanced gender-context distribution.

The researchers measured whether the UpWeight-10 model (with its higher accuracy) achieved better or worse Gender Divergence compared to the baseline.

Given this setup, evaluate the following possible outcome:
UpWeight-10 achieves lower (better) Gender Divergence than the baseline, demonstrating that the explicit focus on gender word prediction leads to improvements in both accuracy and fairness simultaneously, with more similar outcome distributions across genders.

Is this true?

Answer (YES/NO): NO